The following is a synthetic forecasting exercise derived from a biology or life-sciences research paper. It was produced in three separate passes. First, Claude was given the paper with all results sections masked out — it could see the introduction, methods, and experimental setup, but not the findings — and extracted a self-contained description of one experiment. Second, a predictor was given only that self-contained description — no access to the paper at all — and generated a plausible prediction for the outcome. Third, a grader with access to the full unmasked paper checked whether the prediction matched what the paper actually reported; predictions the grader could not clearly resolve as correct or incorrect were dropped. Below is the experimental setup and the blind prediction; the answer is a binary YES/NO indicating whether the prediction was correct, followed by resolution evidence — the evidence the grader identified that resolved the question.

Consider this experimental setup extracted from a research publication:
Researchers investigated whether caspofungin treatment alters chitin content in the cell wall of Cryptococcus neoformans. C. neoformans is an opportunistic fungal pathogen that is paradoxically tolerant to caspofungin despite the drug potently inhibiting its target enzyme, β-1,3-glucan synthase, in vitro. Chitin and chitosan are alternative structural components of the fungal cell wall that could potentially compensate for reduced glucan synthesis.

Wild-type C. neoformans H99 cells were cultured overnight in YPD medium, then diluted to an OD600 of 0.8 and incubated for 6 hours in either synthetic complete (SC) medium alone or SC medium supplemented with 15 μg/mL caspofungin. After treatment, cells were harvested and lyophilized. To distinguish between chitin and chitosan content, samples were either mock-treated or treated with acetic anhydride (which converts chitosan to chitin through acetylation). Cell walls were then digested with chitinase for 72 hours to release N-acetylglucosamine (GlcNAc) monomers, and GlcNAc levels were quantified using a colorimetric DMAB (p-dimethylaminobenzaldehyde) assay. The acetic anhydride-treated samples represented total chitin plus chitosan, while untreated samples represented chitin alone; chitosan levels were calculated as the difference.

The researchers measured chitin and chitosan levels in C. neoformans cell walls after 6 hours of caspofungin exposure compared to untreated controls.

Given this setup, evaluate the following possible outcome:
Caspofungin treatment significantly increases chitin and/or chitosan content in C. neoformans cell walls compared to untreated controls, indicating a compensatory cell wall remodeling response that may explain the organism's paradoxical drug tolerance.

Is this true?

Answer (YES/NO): YES